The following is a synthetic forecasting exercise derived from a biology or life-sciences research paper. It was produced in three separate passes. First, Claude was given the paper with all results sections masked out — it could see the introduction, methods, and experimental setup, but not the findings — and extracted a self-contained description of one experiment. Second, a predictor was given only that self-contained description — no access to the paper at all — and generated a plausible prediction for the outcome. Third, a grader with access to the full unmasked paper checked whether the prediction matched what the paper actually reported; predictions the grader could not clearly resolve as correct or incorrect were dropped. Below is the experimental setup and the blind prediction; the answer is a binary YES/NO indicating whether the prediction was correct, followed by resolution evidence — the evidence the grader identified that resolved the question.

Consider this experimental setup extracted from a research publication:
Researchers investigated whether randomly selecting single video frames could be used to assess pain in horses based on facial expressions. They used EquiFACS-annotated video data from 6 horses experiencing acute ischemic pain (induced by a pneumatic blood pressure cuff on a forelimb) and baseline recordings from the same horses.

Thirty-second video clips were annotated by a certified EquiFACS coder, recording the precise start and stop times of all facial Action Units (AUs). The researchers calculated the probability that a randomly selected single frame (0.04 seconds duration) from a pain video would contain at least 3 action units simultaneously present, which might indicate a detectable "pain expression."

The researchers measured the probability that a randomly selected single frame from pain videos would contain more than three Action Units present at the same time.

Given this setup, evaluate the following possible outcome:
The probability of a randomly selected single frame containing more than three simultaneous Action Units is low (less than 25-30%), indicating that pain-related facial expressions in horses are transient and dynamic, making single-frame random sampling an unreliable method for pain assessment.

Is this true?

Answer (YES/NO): YES